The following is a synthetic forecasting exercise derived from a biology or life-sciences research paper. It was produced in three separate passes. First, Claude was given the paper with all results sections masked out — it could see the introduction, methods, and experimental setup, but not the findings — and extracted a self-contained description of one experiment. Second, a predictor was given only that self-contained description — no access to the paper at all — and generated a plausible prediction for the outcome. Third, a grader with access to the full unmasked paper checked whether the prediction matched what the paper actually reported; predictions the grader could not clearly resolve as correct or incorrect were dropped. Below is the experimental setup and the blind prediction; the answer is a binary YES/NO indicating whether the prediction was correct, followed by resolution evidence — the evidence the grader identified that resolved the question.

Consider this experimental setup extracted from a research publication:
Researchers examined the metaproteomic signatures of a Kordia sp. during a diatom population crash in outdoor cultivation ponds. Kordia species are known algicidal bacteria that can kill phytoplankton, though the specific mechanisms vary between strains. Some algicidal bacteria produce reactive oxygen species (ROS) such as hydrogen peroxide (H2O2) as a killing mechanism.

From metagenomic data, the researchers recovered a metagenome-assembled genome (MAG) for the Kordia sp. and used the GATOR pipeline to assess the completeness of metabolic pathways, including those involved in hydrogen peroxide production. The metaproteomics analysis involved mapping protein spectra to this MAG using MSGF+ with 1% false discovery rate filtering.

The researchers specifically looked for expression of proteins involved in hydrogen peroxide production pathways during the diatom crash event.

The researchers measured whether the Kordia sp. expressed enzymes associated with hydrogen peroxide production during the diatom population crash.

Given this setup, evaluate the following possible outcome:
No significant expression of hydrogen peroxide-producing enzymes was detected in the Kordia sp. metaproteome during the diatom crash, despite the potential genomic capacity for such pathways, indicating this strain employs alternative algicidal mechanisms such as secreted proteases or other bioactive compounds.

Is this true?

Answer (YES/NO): NO